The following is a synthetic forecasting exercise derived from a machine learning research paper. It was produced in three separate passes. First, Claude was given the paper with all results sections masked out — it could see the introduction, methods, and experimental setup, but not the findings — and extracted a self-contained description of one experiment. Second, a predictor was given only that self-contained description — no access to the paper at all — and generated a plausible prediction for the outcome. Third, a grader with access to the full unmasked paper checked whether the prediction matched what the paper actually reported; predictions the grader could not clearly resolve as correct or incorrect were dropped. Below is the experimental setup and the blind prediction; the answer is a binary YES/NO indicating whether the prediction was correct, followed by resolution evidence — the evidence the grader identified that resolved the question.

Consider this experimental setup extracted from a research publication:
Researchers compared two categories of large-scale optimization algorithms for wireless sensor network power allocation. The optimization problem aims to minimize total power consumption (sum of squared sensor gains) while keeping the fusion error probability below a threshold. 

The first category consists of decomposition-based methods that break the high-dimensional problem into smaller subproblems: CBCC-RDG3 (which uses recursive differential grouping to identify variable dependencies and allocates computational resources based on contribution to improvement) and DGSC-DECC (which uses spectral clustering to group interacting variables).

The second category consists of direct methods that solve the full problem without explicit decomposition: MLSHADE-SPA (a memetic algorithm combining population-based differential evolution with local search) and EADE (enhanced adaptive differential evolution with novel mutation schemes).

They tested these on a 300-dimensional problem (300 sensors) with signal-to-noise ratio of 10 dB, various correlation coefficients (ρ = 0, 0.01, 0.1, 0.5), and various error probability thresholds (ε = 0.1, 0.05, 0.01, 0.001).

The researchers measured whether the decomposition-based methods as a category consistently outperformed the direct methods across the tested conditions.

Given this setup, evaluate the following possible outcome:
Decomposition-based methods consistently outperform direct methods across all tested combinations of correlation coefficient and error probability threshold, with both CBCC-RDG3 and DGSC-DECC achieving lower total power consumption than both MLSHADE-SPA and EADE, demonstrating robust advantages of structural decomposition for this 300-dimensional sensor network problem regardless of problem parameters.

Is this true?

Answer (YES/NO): NO